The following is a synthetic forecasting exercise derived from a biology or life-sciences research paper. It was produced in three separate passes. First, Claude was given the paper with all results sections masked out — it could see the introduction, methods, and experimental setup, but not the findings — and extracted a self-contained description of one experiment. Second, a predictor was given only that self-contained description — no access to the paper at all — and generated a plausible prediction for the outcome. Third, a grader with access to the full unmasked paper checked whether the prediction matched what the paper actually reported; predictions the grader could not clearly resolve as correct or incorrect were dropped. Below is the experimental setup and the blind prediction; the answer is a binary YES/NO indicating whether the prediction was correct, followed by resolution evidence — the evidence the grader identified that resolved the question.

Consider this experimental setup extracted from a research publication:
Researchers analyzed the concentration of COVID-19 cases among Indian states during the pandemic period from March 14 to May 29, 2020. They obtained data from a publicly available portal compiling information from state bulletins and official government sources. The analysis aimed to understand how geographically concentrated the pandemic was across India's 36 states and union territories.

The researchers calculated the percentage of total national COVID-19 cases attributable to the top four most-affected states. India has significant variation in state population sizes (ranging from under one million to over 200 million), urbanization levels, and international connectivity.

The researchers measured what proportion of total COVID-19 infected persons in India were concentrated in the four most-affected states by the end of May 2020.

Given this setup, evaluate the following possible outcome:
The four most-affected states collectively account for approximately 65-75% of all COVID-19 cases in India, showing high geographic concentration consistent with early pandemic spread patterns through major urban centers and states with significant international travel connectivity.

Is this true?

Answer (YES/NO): YES